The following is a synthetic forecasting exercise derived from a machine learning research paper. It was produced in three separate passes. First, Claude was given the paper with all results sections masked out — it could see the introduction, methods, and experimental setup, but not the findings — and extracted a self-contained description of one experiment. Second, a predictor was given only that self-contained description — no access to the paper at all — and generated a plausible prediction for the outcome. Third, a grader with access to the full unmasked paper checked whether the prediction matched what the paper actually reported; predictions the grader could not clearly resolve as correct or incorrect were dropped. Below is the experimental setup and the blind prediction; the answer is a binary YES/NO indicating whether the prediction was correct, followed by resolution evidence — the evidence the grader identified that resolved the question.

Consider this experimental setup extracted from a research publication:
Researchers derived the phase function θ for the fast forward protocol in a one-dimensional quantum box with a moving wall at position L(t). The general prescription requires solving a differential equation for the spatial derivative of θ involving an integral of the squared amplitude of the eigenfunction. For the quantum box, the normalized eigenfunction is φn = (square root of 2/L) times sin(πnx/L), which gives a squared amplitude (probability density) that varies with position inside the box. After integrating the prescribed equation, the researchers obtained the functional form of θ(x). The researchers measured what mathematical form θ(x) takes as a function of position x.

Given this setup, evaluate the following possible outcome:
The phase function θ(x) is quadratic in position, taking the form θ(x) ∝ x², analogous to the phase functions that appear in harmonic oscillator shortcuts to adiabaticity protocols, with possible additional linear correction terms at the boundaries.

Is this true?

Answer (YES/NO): YES